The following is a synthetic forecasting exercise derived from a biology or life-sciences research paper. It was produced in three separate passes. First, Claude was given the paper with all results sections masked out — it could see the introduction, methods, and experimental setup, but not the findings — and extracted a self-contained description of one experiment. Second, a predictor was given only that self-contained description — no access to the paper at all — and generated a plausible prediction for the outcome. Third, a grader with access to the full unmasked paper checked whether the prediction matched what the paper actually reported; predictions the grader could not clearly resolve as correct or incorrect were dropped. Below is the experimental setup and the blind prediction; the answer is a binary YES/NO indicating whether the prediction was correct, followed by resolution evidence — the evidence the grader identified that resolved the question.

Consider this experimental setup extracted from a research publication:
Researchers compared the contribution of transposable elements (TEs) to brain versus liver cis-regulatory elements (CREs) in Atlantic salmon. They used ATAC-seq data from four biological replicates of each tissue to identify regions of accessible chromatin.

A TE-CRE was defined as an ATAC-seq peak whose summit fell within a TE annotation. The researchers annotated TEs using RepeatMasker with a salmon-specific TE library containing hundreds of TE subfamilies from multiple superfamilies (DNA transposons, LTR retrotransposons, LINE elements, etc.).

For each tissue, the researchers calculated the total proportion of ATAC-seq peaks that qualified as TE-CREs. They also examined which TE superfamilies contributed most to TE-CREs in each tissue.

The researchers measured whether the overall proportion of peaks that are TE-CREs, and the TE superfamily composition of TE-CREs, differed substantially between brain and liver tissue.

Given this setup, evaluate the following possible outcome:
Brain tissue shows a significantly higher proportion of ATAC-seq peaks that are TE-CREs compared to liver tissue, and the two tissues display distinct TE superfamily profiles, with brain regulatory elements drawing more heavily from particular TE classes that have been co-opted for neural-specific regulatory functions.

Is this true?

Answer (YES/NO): NO